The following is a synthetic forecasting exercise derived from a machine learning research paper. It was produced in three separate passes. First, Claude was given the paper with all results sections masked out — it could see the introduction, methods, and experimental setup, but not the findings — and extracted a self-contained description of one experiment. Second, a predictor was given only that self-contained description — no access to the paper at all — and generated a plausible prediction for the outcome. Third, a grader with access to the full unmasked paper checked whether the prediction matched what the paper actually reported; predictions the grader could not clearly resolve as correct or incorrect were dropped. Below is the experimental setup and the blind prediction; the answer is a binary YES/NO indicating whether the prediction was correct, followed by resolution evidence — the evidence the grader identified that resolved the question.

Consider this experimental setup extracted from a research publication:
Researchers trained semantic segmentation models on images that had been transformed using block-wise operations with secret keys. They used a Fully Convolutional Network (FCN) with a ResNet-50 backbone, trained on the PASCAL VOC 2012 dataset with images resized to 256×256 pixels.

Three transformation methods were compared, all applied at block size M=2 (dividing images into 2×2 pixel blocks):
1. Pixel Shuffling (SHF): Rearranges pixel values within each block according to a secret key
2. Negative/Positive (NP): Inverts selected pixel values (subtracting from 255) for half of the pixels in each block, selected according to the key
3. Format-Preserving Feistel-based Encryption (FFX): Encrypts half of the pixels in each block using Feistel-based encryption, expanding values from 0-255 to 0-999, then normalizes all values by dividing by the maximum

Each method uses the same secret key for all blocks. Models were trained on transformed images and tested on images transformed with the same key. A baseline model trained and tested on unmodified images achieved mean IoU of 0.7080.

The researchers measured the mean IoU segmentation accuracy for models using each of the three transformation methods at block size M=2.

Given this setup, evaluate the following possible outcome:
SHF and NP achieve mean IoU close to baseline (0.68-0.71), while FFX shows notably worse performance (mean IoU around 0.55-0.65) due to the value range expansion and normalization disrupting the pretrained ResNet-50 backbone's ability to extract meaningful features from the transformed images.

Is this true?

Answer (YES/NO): NO